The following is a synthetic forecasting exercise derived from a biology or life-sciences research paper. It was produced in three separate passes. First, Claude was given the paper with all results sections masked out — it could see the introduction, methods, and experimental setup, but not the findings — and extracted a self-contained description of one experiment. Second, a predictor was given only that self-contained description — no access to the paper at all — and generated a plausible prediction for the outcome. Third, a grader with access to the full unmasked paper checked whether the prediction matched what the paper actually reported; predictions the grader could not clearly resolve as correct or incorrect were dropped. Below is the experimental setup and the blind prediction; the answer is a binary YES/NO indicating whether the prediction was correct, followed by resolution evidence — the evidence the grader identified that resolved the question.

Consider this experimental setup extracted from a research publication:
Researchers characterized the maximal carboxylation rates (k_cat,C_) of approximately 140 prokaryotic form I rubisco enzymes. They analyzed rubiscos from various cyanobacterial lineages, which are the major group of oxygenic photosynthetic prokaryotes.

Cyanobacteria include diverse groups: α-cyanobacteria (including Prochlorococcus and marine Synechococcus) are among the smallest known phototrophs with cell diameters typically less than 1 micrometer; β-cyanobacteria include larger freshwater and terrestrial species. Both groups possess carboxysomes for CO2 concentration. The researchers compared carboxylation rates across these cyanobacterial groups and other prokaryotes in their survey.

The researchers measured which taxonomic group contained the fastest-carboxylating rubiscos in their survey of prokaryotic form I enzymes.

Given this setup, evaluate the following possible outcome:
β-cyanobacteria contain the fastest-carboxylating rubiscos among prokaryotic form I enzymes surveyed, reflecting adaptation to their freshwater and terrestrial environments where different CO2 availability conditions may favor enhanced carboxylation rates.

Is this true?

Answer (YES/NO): NO